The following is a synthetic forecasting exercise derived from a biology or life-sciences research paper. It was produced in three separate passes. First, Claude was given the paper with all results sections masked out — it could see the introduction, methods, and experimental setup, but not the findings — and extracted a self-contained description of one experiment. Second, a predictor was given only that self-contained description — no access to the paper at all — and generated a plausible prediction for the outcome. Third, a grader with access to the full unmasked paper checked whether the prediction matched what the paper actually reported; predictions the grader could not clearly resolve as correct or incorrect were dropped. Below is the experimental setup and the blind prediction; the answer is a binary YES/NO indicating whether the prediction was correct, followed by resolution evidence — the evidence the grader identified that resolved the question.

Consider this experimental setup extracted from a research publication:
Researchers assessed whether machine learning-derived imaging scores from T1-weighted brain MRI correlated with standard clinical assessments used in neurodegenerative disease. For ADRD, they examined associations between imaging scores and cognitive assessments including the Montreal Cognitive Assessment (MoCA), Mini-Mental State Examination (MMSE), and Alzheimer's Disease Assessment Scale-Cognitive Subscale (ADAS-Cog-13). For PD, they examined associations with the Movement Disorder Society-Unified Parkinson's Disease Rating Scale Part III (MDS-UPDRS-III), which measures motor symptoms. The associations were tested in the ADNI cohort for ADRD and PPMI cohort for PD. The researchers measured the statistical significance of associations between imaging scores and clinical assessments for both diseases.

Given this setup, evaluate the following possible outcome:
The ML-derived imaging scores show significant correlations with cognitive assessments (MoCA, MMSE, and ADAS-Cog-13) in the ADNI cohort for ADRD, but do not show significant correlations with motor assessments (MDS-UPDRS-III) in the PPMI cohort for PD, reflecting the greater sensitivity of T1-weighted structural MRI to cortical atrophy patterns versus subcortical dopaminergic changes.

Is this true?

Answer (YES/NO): NO